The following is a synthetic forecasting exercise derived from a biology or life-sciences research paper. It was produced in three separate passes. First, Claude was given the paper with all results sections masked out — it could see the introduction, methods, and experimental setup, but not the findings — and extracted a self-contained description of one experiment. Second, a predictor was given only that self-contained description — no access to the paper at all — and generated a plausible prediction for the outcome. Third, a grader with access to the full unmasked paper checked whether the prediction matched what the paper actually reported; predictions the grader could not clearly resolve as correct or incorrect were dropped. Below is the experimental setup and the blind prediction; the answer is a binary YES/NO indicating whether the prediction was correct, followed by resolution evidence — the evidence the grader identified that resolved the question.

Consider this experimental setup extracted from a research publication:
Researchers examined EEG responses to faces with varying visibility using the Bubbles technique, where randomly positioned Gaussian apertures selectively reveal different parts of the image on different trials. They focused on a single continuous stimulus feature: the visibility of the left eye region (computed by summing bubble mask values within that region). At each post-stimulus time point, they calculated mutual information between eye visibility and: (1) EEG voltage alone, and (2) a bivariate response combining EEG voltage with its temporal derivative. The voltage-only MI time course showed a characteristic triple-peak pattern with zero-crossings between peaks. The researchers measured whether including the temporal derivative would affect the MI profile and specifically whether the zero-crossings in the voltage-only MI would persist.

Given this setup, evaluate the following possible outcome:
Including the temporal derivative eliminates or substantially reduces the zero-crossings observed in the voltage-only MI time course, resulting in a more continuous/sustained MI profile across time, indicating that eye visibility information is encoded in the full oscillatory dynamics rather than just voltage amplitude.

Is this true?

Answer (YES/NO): YES